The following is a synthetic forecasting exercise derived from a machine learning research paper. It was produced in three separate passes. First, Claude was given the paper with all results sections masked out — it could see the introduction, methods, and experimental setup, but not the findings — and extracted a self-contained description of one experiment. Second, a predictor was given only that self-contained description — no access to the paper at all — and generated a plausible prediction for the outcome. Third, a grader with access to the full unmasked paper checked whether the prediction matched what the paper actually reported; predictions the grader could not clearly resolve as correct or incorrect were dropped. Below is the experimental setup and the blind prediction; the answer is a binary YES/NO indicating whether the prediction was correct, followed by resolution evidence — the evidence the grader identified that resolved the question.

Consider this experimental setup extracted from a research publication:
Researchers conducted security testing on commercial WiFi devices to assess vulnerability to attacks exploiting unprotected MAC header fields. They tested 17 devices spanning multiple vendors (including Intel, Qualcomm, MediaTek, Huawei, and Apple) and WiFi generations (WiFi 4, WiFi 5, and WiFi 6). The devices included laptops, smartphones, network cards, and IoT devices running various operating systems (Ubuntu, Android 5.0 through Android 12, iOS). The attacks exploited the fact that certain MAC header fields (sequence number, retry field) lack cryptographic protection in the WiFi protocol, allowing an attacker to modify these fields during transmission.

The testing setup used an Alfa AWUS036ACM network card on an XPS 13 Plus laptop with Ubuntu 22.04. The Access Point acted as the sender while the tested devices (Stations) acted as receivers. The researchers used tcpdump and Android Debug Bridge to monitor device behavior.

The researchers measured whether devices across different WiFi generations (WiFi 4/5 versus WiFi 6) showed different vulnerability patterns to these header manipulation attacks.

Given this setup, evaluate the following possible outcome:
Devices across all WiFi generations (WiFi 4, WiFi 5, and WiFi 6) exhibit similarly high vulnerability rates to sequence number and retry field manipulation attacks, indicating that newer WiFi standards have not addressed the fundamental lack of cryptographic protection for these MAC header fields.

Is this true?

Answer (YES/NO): NO